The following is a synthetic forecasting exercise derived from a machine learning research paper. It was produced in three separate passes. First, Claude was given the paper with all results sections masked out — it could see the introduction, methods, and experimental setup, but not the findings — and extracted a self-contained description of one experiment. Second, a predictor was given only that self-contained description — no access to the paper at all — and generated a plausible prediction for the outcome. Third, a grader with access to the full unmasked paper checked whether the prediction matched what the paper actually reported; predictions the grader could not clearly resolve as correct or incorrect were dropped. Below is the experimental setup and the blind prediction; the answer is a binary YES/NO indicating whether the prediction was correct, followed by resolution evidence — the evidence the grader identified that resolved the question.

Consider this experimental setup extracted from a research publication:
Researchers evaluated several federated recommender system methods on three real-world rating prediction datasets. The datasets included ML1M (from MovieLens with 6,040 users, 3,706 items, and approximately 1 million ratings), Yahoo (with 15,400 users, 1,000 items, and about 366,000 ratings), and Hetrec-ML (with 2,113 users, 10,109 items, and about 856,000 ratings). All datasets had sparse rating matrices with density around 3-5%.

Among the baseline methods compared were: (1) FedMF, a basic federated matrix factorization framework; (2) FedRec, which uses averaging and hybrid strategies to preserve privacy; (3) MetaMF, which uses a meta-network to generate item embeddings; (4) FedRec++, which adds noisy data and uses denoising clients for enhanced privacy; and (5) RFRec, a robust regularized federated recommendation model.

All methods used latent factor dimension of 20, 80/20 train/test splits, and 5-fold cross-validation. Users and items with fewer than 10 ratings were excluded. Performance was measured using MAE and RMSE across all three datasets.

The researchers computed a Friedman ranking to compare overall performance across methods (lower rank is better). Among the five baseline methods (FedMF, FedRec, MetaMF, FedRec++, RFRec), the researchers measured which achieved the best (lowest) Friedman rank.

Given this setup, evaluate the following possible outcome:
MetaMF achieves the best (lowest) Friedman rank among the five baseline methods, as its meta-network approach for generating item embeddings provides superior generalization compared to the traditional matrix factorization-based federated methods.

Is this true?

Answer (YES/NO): NO